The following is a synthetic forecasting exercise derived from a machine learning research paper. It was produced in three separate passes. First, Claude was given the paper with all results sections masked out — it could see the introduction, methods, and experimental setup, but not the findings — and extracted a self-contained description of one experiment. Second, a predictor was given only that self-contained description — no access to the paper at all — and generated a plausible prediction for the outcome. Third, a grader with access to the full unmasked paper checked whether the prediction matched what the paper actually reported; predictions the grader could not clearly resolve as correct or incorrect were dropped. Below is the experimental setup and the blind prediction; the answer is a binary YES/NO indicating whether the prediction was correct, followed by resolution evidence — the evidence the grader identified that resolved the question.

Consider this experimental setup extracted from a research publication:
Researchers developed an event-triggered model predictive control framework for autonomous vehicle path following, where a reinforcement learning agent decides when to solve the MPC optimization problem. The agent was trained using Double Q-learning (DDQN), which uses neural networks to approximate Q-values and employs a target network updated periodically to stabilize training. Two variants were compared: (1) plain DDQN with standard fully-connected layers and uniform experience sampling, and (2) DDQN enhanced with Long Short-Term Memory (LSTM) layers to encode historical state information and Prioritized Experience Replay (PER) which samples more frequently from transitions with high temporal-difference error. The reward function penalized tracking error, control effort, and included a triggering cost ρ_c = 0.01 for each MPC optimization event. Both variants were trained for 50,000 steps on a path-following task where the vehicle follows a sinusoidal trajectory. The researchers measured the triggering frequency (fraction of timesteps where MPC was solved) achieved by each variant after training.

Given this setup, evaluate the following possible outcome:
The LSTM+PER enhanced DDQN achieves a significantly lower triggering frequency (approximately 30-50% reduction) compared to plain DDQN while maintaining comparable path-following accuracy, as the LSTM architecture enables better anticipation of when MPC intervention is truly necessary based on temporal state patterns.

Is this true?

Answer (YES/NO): NO